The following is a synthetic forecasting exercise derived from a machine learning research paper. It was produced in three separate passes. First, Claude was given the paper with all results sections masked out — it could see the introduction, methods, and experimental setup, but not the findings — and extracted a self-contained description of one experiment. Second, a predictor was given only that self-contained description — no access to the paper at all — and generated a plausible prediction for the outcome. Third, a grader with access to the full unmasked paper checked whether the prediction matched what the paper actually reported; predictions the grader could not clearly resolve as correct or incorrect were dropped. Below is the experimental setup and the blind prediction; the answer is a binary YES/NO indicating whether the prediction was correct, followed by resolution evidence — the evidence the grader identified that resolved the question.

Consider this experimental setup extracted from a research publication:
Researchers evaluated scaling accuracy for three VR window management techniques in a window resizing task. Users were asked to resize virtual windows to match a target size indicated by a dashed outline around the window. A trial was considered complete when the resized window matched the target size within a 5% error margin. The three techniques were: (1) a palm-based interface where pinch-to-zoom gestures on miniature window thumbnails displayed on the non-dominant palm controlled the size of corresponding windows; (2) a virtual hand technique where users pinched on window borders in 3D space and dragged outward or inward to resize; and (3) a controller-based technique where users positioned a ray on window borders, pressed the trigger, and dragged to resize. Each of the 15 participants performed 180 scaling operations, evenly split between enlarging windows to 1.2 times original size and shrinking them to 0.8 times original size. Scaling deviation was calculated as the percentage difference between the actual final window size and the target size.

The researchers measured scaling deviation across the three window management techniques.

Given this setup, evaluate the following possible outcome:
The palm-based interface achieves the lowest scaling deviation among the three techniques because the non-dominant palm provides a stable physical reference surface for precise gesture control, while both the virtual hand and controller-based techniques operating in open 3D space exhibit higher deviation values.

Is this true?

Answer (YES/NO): YES